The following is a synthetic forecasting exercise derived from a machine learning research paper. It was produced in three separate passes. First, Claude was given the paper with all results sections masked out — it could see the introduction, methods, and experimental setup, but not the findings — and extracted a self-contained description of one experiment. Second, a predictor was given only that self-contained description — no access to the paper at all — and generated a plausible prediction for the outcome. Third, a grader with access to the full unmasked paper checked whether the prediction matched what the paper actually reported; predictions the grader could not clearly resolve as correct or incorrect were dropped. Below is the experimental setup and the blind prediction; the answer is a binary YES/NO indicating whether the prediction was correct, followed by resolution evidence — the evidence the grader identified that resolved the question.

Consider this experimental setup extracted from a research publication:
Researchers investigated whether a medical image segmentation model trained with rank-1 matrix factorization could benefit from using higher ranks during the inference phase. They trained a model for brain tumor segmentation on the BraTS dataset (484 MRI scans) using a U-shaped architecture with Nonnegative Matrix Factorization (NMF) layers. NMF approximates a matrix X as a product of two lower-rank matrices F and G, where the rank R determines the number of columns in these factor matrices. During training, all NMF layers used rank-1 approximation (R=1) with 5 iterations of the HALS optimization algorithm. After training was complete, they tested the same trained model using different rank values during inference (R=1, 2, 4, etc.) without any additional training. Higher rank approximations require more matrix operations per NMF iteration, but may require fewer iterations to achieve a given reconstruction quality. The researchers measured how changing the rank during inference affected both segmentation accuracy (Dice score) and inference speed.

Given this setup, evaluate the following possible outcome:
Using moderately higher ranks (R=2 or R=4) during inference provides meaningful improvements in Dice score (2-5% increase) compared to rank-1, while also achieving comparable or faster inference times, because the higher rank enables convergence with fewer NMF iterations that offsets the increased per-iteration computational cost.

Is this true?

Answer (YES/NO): NO